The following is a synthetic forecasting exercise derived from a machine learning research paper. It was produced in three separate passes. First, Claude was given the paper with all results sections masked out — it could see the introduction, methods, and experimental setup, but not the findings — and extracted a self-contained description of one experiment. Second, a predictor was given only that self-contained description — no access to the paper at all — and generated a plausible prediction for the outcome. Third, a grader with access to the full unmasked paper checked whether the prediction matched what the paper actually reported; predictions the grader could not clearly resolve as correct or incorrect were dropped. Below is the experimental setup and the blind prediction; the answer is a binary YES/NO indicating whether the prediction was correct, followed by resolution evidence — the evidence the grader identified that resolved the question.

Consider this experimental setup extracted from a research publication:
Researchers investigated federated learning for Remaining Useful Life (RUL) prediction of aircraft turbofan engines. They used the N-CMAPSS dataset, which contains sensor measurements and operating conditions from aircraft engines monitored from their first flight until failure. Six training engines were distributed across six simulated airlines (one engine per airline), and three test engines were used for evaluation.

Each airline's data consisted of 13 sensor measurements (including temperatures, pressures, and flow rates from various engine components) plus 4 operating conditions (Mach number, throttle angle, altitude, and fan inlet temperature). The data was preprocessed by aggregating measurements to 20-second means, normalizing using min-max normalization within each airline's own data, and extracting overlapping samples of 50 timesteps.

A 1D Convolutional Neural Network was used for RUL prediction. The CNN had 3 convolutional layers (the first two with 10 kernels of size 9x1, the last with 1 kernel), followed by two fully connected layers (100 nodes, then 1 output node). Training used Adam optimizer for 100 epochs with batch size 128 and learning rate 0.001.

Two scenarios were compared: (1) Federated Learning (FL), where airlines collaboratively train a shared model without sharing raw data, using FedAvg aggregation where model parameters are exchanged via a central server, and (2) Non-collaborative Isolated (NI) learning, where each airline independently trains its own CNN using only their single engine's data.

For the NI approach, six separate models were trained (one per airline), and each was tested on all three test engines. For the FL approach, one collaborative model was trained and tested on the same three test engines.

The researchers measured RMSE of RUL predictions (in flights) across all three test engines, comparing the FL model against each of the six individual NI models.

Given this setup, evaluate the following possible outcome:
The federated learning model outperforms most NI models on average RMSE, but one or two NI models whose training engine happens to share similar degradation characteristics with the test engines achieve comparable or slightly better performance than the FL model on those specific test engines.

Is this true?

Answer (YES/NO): YES